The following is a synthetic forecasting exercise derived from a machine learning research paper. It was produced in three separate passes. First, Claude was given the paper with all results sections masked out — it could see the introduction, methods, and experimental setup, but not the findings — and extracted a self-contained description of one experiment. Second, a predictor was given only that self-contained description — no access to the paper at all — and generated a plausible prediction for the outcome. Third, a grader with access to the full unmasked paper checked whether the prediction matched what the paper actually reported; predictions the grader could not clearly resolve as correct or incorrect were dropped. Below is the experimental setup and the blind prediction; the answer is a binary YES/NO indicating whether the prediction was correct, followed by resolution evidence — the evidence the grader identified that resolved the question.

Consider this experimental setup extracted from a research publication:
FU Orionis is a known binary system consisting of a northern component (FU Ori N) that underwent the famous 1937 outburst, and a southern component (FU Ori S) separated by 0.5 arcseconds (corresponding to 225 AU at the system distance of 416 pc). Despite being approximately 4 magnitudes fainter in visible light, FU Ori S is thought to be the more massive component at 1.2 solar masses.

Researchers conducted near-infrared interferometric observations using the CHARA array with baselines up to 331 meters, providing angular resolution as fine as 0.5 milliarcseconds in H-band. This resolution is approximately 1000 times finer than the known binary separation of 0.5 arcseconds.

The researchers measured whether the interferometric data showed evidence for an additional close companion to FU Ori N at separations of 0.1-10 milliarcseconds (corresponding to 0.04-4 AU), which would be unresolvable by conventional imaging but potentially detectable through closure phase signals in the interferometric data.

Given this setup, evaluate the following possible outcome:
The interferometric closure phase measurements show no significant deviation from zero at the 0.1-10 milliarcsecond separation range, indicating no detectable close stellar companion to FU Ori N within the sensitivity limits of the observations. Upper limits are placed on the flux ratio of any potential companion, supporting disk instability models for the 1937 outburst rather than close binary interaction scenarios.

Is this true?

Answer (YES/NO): YES